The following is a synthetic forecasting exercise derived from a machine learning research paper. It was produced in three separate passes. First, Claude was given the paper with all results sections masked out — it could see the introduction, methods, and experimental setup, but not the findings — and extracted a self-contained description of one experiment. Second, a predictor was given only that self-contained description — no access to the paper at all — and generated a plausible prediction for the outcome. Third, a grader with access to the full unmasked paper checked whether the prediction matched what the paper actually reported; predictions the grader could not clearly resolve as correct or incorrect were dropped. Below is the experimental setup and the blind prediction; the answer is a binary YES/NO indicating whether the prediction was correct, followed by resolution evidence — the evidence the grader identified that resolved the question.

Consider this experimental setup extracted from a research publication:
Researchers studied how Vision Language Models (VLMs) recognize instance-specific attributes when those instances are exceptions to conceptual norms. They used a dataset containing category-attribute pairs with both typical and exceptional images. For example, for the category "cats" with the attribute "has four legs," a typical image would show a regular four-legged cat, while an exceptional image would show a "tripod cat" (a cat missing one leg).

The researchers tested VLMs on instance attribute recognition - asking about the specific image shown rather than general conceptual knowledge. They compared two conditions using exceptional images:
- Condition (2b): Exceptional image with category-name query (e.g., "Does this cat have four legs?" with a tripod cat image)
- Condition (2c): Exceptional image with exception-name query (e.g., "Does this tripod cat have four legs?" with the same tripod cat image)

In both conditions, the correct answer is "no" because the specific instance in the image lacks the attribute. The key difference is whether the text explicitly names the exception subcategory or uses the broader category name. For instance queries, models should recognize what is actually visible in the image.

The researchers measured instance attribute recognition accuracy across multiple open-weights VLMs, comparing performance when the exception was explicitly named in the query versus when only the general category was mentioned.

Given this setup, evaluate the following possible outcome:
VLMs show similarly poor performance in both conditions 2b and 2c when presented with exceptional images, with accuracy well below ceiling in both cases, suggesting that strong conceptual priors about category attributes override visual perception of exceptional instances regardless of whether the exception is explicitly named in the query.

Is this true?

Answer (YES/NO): NO